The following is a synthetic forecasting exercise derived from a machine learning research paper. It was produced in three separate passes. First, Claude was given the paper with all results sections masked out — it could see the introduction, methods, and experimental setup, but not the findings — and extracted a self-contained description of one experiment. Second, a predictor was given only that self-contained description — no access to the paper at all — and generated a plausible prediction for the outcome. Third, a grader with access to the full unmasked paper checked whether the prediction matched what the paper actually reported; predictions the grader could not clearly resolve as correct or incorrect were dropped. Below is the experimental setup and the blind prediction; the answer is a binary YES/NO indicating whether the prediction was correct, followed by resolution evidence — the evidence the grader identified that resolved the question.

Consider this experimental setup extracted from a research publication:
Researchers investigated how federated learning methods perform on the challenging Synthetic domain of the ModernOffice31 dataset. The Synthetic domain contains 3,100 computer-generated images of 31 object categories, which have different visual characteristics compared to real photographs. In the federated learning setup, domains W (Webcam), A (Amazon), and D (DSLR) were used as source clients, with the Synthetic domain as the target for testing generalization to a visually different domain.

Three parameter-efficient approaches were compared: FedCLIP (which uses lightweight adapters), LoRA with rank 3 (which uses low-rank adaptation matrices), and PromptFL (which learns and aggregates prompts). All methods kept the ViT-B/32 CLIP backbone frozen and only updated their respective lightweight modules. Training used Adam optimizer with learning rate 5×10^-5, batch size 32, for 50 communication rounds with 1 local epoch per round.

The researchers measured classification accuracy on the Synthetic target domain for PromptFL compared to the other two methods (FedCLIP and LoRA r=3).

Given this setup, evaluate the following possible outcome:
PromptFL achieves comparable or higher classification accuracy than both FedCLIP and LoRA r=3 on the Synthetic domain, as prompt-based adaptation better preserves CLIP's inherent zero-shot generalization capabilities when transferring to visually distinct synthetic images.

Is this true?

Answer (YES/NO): NO